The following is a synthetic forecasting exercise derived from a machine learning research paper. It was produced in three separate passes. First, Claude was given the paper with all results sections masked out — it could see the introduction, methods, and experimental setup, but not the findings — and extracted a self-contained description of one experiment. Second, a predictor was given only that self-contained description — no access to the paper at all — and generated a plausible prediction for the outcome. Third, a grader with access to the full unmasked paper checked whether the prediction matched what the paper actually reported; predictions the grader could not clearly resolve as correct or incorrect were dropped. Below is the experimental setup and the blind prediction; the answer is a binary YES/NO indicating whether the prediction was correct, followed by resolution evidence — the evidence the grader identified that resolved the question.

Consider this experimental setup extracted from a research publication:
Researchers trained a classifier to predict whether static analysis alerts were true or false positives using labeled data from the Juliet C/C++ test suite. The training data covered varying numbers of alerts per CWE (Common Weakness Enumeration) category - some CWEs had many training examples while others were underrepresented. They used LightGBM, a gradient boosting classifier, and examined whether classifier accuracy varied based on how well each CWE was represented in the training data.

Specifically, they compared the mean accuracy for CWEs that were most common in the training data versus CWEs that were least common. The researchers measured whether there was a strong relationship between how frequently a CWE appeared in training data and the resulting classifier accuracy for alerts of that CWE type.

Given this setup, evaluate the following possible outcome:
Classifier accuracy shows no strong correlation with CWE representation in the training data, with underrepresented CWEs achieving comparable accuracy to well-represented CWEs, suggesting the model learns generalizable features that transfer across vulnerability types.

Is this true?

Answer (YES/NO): YES